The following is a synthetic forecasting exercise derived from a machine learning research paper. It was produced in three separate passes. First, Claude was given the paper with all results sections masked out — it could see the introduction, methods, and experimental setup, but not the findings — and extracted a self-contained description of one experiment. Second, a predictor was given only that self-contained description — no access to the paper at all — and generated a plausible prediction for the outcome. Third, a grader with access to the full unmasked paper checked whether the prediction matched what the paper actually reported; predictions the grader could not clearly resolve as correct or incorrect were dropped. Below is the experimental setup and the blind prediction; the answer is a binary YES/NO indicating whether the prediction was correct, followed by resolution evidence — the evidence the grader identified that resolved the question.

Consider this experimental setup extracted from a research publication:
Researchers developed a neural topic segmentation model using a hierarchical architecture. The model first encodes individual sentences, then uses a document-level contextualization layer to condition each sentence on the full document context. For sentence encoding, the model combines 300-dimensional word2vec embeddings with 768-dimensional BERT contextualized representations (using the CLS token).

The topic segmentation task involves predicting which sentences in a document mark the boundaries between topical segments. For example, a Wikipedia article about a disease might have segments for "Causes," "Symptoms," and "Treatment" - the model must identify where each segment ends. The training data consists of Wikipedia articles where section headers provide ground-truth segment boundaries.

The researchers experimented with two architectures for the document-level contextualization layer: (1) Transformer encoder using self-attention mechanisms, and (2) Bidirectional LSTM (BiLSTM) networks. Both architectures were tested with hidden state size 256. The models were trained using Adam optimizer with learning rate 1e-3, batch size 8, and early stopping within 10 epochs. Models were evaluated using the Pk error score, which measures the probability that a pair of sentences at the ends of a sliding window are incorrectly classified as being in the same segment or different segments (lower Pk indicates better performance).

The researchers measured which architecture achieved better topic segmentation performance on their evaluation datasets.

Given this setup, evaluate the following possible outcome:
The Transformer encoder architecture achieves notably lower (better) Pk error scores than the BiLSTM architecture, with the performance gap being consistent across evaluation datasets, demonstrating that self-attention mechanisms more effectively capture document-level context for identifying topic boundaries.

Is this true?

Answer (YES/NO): NO